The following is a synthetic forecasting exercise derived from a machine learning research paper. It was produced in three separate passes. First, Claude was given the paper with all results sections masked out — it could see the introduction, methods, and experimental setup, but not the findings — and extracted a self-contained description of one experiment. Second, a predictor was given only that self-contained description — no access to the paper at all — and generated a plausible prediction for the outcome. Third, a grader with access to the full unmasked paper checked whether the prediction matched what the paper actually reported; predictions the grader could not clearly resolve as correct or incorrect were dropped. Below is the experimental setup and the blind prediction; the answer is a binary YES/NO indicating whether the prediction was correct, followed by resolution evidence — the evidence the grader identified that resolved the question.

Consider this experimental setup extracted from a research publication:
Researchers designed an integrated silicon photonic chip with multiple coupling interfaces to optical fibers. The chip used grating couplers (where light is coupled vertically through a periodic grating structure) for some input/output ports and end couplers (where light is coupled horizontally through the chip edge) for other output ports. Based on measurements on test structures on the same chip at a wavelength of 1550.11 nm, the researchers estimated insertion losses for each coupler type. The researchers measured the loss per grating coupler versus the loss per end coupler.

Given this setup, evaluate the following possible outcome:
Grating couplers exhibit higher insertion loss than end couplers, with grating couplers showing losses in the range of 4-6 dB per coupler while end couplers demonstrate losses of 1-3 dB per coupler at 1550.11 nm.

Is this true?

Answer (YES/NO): NO